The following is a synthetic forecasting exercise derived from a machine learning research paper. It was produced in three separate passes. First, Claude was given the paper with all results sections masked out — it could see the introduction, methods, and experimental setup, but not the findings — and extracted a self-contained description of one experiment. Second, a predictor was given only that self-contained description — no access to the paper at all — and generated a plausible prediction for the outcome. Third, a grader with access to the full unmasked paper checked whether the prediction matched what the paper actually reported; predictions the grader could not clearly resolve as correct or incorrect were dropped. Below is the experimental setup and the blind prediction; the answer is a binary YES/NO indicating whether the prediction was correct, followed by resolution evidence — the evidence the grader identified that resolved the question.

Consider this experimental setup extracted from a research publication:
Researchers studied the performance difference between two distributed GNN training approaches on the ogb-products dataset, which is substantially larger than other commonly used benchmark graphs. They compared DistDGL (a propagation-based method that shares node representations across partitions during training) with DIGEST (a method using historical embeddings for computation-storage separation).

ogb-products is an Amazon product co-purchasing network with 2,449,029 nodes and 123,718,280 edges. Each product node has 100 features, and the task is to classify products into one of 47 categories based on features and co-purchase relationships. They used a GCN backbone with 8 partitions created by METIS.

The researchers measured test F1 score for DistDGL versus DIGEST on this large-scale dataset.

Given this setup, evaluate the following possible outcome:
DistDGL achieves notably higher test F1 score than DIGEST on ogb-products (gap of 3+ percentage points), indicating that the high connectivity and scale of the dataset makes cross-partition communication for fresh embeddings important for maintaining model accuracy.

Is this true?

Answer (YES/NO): NO